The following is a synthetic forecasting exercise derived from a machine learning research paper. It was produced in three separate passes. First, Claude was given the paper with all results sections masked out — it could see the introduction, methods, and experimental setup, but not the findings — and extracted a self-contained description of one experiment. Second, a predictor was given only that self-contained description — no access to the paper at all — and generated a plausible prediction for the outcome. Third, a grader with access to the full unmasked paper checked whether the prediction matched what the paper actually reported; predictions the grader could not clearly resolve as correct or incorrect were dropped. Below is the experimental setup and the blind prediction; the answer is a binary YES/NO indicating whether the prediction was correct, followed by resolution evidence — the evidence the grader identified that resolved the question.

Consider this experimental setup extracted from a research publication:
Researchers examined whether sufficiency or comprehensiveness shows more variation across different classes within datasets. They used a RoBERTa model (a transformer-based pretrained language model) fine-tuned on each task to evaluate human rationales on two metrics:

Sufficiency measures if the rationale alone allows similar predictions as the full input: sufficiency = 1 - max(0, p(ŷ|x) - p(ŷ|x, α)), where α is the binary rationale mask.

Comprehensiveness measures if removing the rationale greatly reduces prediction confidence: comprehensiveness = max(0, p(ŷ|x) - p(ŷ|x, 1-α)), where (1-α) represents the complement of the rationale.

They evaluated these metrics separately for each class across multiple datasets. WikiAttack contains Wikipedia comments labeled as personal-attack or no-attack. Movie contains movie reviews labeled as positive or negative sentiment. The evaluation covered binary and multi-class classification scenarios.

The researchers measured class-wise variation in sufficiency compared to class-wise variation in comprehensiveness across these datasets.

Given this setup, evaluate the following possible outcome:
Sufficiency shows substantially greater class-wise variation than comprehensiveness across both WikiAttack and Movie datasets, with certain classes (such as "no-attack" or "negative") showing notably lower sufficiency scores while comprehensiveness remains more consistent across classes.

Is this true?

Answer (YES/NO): NO